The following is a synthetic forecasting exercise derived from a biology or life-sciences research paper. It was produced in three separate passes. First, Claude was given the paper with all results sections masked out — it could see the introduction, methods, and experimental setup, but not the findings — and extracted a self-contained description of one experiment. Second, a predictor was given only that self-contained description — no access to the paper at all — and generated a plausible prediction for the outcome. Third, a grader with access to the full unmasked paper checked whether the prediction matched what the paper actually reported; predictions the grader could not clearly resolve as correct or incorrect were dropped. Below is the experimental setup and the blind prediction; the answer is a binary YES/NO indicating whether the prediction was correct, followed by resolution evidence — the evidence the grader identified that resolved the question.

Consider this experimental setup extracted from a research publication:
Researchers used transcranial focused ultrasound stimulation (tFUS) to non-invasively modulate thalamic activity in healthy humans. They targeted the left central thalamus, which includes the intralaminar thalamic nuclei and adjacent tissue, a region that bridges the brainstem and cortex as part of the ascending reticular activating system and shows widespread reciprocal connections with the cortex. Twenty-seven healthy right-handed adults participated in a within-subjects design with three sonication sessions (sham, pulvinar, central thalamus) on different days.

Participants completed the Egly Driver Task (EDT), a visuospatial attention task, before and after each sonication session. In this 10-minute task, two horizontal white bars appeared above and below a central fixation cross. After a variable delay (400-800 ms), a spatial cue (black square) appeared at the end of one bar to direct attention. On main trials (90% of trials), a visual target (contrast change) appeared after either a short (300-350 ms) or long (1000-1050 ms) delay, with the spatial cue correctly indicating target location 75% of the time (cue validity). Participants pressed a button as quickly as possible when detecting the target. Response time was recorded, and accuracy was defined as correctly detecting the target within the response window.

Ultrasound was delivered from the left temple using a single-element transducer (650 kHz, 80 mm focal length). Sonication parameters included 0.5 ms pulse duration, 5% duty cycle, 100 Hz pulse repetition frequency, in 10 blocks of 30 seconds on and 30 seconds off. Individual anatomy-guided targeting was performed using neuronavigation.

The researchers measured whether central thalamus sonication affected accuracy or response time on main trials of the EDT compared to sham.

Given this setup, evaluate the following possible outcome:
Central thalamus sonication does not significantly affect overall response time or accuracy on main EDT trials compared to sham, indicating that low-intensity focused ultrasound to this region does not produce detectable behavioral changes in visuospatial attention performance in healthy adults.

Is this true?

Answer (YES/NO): NO